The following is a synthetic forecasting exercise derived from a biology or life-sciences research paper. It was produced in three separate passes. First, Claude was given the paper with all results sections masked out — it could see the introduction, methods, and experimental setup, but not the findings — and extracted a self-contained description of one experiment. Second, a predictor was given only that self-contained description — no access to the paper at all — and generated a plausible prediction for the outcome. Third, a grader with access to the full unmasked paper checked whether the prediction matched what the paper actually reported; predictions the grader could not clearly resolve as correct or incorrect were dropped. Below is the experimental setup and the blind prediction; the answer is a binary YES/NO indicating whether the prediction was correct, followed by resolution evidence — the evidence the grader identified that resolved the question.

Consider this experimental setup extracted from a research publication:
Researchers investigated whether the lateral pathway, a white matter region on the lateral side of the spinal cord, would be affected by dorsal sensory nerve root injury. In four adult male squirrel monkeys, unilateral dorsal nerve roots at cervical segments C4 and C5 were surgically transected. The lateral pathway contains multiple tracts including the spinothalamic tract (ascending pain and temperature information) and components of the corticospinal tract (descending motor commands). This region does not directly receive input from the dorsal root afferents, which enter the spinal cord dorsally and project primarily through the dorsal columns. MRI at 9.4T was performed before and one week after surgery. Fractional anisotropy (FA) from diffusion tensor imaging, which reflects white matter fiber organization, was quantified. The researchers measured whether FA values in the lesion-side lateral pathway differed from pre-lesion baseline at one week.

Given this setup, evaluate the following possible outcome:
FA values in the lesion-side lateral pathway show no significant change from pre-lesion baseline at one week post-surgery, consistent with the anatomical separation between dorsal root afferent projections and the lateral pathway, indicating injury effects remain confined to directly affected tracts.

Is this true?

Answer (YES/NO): YES